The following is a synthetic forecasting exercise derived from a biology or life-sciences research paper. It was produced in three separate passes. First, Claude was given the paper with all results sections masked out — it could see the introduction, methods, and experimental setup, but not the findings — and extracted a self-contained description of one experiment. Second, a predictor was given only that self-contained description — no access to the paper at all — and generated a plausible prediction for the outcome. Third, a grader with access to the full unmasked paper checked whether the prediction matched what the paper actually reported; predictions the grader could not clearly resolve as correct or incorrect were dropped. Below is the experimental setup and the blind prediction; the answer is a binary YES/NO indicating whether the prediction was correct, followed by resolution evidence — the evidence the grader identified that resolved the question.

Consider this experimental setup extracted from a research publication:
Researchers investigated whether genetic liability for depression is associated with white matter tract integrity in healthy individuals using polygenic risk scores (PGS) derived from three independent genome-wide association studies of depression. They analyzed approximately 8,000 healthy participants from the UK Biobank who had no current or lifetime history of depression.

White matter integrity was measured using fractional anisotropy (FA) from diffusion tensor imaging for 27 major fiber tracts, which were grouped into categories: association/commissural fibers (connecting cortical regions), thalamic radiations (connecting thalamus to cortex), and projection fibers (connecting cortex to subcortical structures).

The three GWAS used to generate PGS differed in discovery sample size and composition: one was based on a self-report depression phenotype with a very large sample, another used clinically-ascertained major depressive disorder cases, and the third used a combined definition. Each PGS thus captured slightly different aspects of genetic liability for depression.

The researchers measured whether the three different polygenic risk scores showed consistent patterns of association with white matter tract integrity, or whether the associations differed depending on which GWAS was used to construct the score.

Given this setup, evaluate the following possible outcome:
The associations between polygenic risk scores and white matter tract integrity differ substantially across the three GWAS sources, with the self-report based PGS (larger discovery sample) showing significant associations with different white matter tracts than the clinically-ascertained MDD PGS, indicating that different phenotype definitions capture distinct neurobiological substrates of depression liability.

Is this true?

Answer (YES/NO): NO